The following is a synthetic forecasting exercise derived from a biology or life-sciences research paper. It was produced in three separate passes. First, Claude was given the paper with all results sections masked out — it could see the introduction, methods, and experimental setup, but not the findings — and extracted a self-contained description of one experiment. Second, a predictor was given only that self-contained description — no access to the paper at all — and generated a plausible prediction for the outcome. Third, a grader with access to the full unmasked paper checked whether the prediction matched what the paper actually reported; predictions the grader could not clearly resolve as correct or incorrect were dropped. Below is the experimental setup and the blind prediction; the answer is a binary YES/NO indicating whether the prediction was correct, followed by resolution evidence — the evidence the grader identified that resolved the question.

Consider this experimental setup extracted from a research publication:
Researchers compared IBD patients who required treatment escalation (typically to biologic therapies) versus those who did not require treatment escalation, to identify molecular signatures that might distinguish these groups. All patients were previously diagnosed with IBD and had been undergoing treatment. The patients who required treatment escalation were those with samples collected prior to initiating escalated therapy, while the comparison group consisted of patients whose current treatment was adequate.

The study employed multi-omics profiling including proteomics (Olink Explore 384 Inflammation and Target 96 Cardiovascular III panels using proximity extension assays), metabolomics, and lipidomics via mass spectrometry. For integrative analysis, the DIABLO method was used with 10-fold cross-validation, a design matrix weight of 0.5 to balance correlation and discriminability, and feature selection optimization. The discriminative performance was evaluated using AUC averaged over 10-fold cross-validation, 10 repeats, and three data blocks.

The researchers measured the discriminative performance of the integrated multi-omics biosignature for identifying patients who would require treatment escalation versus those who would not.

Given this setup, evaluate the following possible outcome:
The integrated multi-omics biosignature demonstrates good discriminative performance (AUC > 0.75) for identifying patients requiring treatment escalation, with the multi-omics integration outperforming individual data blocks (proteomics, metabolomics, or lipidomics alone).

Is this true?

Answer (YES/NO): NO